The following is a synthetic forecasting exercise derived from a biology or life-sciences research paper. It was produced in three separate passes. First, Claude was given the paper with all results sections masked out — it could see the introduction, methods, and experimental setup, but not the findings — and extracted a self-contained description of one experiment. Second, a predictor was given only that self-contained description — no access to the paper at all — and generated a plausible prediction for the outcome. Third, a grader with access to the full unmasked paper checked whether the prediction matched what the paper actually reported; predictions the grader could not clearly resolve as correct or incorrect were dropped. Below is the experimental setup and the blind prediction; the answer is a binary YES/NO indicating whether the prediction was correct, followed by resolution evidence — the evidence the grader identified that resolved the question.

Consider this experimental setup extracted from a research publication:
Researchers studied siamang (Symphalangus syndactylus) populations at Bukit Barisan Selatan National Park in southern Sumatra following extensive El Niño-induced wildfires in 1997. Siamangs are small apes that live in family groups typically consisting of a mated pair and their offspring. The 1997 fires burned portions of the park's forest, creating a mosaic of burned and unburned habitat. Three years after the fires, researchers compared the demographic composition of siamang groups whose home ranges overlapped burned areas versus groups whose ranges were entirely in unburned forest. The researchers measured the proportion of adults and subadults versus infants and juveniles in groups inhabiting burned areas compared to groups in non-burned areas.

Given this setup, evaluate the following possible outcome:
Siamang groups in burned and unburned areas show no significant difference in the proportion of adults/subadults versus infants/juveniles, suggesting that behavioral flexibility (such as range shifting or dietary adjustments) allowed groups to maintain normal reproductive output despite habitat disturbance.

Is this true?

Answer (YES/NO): NO